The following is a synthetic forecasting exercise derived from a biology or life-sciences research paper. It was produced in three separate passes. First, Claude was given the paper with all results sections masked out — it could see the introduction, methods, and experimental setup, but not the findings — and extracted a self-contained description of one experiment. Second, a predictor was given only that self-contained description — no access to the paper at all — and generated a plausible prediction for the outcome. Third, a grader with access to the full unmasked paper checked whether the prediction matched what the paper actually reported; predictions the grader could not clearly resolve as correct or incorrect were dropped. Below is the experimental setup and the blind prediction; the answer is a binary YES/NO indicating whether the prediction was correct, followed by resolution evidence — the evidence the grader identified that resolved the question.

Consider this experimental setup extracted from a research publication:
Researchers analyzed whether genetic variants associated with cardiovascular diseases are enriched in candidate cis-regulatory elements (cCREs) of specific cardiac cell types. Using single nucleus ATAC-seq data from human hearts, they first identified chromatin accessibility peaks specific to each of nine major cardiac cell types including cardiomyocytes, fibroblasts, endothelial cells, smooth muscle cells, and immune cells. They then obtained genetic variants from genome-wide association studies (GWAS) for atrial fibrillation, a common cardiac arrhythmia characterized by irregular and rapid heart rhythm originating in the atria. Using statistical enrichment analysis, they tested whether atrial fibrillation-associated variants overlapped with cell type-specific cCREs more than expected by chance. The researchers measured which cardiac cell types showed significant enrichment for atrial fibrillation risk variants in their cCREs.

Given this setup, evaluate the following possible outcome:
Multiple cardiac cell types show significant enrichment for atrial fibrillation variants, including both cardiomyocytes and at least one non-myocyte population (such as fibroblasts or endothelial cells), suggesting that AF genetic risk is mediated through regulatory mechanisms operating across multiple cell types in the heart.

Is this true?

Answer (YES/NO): NO